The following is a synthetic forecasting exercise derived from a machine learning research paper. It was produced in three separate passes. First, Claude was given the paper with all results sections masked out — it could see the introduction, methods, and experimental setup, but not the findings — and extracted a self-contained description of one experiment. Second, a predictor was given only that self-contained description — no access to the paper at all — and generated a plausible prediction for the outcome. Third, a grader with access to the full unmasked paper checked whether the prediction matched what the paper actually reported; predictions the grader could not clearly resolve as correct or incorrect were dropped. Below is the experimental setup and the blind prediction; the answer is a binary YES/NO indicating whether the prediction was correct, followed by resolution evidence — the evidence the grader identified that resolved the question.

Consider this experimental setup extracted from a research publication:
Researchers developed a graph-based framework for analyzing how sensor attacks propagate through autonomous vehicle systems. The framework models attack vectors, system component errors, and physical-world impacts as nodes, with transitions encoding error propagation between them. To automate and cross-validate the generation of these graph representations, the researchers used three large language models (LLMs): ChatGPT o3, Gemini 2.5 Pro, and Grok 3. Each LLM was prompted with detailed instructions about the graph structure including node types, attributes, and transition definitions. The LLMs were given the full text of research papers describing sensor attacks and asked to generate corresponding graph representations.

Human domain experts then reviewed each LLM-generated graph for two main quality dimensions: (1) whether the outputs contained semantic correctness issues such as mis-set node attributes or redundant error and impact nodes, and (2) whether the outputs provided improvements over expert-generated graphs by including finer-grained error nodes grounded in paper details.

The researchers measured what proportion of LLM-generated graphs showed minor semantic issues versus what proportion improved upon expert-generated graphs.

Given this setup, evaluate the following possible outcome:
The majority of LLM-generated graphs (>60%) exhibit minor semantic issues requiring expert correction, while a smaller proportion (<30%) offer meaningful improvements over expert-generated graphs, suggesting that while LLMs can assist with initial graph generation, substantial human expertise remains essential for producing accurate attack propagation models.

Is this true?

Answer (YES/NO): NO